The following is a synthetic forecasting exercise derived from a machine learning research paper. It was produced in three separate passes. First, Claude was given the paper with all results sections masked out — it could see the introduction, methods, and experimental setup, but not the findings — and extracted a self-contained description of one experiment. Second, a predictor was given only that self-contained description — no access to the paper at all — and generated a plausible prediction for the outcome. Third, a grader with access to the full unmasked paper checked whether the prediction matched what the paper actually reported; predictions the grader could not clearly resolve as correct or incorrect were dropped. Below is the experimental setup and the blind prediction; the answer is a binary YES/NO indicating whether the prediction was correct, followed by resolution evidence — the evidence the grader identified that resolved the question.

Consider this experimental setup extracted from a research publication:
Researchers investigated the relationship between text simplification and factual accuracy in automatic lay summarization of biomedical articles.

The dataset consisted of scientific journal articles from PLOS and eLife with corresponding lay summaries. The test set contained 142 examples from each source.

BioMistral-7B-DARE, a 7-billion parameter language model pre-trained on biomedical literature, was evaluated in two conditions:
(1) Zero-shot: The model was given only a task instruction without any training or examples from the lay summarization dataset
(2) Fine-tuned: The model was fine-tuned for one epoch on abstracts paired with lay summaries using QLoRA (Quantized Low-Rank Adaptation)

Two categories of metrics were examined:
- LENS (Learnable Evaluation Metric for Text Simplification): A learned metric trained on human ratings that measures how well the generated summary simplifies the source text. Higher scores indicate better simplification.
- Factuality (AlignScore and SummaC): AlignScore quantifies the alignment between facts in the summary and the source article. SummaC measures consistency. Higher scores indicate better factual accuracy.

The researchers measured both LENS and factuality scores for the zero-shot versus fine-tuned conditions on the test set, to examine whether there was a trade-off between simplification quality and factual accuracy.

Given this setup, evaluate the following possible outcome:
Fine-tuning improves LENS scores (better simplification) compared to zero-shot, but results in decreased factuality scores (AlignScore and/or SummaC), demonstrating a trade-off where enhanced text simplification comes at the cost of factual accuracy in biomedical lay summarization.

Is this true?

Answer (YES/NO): NO